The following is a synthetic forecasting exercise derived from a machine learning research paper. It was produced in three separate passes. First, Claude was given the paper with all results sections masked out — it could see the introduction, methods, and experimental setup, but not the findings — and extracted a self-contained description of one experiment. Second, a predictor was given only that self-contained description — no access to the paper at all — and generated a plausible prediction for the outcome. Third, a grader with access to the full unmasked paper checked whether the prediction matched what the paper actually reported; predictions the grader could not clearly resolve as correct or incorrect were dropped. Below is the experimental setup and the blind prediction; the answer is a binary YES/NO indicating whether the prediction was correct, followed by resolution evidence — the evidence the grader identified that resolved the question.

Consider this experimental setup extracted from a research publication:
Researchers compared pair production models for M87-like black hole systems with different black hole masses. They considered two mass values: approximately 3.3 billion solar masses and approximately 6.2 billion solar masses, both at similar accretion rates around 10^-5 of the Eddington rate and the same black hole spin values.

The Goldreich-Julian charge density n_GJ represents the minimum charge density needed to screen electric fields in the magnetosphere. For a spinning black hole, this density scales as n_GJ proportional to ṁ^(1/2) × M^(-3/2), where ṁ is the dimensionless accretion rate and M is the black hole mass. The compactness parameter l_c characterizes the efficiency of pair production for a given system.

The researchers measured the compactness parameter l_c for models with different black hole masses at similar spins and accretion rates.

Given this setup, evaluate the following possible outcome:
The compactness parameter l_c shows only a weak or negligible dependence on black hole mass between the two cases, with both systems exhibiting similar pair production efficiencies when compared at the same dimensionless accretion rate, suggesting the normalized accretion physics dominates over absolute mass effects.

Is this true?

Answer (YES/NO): NO